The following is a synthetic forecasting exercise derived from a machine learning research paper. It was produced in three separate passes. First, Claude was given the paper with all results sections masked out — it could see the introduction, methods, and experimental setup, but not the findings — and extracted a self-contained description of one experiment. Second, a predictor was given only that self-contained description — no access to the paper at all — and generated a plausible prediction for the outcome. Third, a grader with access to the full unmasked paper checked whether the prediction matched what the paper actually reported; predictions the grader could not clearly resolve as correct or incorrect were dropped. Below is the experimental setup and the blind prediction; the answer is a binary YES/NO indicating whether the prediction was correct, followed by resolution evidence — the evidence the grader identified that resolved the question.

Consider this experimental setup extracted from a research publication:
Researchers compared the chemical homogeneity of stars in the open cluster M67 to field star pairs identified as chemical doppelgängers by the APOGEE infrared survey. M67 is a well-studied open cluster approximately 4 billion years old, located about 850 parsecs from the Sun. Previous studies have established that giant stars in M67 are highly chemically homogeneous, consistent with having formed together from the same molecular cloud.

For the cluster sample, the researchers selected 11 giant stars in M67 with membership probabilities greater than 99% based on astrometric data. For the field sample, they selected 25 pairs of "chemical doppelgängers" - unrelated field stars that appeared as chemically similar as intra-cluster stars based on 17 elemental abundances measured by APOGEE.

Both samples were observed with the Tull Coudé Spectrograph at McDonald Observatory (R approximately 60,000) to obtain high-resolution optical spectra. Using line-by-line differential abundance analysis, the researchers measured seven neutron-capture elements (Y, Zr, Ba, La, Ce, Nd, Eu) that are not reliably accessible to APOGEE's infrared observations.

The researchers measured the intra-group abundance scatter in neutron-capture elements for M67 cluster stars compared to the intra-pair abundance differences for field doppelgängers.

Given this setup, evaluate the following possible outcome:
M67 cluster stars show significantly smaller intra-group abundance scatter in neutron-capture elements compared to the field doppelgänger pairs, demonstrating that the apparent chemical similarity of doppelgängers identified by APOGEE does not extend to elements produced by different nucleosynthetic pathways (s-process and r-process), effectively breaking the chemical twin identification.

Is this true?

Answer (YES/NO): YES